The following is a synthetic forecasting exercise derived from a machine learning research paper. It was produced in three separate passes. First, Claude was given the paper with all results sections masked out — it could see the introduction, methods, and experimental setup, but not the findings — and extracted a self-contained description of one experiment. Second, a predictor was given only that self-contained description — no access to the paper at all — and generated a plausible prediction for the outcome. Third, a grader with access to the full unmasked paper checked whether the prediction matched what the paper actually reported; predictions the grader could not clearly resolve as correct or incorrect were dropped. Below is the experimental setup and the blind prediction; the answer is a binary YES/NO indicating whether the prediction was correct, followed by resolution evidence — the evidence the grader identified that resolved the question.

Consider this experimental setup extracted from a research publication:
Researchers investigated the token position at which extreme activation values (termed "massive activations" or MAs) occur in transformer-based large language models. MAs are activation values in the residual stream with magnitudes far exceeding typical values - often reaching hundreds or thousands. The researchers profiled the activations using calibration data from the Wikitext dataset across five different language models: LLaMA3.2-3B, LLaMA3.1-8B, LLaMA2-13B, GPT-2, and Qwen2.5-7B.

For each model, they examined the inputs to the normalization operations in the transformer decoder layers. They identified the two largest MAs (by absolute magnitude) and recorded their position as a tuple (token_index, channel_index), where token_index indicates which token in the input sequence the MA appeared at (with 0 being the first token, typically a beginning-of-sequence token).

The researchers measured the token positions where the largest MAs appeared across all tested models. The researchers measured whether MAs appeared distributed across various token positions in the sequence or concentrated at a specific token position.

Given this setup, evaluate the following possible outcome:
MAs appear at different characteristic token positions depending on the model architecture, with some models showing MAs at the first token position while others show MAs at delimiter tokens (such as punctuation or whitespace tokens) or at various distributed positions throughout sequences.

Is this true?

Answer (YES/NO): NO